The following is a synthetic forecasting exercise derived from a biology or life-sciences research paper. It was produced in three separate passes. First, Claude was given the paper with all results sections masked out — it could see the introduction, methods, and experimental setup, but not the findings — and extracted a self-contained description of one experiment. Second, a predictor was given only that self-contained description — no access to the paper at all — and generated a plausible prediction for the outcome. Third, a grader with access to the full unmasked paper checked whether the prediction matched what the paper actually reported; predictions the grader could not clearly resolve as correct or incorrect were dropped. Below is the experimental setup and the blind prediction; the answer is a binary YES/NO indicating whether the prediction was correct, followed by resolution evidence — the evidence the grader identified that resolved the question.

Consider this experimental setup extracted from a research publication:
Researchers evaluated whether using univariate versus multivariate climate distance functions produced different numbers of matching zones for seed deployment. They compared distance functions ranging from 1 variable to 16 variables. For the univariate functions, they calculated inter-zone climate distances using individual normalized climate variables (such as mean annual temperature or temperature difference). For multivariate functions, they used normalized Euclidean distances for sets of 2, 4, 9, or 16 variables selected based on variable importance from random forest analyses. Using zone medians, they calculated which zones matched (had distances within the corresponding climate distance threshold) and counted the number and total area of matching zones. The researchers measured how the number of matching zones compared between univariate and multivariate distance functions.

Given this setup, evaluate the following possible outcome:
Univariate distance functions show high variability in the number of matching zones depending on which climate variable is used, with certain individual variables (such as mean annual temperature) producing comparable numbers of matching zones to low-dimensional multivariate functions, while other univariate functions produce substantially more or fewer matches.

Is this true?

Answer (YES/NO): NO